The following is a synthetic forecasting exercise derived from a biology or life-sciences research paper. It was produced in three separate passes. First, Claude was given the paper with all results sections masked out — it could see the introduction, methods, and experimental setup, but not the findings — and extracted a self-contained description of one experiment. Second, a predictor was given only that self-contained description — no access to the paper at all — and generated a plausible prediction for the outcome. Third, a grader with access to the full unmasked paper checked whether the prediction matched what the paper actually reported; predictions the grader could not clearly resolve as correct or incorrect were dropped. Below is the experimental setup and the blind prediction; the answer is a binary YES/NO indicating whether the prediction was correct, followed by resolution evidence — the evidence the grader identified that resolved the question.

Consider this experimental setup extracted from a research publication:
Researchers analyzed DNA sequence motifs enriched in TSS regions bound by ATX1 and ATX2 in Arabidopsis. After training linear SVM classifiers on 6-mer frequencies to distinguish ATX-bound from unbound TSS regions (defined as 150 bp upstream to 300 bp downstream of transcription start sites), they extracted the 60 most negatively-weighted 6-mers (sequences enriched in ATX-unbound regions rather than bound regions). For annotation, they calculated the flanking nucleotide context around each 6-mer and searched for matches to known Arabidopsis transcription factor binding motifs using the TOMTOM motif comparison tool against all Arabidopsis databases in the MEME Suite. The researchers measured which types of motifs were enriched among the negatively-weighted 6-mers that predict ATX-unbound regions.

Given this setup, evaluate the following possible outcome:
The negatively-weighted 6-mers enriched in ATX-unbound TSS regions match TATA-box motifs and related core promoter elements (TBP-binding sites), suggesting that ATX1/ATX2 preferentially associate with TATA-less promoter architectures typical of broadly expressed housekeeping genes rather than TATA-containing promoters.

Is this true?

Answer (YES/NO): YES